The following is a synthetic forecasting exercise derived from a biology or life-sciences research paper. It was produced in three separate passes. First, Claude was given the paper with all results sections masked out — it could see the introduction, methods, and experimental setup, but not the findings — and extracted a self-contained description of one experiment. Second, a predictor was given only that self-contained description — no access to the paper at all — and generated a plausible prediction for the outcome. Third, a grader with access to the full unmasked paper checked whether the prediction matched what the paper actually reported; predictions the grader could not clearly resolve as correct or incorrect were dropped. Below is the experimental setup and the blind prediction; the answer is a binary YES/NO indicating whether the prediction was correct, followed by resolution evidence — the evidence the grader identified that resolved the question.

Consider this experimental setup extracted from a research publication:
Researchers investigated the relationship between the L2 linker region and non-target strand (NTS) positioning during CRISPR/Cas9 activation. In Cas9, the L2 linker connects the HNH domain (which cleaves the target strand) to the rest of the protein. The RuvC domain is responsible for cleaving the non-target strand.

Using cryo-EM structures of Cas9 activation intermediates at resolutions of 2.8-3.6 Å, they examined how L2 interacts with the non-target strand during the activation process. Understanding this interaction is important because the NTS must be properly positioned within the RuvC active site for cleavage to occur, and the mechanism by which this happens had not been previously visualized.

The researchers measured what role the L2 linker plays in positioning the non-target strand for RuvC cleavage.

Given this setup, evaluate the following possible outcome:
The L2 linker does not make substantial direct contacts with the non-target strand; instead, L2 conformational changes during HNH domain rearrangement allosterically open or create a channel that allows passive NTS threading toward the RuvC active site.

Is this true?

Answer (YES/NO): NO